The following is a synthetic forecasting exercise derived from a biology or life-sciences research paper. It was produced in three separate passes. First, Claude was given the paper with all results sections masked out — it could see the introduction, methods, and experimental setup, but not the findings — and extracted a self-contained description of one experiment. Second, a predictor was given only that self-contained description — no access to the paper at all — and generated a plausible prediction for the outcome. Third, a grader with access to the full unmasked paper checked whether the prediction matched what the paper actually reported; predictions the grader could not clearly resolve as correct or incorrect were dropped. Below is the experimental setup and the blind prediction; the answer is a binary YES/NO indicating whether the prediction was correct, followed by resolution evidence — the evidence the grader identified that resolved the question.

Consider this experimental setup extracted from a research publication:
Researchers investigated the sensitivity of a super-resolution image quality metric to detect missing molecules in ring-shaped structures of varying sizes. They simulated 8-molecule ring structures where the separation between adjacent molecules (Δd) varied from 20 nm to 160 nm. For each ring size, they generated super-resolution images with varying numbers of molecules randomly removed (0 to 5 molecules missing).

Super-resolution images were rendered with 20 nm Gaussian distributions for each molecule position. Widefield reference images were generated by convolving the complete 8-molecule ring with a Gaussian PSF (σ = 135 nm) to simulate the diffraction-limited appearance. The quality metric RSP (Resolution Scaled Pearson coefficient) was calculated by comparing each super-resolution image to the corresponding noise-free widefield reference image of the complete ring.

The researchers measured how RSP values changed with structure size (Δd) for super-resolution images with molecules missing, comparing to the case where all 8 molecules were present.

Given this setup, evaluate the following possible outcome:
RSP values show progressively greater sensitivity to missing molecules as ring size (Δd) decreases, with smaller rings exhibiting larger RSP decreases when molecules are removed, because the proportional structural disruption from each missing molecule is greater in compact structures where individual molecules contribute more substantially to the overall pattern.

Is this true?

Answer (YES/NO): NO